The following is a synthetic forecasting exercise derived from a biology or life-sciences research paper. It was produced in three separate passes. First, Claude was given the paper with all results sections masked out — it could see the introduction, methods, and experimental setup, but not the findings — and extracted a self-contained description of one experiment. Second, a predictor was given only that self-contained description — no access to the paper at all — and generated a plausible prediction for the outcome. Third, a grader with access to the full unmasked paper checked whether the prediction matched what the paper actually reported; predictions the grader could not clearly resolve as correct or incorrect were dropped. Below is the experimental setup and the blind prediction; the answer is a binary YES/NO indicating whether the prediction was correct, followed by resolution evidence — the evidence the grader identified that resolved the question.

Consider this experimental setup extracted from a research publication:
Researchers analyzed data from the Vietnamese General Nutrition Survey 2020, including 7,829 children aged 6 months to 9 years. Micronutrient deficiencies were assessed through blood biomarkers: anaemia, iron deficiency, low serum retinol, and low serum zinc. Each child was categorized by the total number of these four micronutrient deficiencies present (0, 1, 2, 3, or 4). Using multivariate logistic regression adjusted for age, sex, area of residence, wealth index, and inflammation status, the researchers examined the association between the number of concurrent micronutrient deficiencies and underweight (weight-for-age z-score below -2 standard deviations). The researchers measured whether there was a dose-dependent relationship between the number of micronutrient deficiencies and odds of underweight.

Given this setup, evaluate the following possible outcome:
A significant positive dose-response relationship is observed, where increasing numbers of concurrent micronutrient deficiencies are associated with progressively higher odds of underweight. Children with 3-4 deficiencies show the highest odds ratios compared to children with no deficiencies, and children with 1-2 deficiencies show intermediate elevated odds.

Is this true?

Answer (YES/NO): NO